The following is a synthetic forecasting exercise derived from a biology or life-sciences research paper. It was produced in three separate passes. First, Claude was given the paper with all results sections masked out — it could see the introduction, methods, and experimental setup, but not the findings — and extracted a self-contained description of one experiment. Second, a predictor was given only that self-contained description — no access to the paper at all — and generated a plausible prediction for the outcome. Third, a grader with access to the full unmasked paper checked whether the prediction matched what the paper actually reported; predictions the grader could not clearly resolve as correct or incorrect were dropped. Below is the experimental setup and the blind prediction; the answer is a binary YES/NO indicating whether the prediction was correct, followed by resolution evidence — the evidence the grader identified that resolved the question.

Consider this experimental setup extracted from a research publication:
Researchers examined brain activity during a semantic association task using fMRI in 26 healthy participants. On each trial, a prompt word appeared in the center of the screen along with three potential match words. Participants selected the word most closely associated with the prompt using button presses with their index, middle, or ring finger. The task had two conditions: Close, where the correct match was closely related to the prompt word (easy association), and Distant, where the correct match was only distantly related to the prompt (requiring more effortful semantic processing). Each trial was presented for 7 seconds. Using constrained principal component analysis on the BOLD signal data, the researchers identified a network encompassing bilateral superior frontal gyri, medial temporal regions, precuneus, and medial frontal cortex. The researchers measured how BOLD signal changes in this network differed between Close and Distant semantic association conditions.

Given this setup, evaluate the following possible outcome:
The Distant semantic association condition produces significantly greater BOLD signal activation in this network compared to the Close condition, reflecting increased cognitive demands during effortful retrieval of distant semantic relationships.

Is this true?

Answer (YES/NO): NO